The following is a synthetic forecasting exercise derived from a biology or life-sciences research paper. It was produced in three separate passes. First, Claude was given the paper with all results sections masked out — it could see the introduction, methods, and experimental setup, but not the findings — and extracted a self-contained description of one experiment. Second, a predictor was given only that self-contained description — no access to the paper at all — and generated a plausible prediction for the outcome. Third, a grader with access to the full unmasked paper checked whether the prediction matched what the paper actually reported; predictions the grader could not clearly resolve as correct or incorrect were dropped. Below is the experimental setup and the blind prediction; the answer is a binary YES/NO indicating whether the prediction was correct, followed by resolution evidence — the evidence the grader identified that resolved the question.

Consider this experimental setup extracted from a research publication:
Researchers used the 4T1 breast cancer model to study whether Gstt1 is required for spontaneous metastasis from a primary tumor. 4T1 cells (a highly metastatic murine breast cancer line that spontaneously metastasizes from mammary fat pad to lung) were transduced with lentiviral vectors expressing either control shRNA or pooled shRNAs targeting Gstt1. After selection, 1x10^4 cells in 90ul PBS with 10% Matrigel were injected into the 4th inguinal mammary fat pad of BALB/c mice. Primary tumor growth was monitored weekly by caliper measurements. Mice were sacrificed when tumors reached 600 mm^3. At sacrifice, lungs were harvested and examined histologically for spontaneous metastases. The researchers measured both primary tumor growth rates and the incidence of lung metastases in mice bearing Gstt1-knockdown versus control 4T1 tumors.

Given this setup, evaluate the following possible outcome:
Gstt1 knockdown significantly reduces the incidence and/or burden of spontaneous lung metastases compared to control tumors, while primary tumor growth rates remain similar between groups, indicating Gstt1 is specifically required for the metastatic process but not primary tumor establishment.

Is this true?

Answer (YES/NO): YES